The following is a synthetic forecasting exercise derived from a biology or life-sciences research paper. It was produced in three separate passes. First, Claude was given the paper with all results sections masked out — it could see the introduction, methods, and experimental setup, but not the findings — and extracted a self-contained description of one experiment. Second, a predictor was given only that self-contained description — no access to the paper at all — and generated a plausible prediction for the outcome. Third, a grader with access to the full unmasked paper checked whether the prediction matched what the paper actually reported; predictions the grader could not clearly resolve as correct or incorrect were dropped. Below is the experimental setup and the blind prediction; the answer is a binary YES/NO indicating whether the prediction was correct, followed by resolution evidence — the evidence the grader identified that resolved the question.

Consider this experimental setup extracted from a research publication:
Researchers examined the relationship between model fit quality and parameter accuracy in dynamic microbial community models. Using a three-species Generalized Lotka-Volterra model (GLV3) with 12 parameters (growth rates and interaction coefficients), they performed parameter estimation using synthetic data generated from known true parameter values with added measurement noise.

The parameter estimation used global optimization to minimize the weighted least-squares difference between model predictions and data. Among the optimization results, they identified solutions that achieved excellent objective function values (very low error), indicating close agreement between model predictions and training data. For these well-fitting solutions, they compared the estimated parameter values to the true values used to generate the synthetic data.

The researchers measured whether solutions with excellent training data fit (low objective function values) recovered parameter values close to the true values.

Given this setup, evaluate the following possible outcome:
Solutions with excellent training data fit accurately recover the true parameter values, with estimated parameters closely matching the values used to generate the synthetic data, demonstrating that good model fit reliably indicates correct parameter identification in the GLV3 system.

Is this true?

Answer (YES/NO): NO